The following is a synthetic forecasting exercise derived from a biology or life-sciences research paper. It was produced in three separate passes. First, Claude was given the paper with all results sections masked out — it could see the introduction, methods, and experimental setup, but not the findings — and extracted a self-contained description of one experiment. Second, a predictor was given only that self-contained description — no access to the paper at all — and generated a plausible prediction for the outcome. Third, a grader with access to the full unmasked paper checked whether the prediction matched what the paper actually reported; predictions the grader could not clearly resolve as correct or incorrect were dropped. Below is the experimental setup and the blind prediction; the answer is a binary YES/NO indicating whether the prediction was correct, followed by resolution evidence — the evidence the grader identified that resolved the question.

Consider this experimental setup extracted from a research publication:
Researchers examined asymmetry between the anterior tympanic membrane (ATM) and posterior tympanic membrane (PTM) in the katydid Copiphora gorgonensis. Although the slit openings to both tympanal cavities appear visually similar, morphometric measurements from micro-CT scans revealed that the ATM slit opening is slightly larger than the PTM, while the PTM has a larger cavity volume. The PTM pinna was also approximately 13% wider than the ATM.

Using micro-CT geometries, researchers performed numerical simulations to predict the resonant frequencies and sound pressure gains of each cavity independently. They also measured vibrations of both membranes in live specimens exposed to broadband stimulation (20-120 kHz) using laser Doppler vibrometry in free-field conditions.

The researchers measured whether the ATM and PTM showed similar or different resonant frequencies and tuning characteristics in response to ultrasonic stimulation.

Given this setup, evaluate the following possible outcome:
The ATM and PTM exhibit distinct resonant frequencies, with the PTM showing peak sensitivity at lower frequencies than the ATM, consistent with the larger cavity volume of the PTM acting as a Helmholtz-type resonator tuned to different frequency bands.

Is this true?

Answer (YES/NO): YES